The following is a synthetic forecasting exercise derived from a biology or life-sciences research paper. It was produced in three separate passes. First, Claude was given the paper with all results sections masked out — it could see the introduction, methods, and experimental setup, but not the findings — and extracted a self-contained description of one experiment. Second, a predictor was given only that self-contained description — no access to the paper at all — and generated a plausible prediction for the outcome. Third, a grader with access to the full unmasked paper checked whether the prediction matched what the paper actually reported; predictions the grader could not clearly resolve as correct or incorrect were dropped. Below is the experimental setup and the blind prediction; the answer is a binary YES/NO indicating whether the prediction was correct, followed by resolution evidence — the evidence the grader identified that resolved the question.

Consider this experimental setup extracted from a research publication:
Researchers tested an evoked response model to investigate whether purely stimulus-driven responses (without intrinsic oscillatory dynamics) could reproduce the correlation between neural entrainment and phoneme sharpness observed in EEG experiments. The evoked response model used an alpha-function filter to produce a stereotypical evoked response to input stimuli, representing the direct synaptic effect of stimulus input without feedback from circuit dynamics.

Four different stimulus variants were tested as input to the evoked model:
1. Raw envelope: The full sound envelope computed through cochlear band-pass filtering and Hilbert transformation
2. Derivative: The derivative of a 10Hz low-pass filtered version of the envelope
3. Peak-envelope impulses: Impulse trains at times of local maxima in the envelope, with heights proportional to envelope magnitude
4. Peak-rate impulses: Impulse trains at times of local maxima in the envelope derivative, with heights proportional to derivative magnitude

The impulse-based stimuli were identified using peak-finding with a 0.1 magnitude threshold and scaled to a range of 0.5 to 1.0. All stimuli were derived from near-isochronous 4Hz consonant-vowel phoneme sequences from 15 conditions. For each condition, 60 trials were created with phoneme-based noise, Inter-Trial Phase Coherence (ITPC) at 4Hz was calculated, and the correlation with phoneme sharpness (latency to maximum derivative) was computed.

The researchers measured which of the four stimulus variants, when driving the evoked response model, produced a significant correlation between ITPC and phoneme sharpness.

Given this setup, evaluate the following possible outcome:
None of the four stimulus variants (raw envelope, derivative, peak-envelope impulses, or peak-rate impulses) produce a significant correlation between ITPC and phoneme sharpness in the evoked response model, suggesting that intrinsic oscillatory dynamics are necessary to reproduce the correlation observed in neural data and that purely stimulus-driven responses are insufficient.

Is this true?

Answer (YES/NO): NO